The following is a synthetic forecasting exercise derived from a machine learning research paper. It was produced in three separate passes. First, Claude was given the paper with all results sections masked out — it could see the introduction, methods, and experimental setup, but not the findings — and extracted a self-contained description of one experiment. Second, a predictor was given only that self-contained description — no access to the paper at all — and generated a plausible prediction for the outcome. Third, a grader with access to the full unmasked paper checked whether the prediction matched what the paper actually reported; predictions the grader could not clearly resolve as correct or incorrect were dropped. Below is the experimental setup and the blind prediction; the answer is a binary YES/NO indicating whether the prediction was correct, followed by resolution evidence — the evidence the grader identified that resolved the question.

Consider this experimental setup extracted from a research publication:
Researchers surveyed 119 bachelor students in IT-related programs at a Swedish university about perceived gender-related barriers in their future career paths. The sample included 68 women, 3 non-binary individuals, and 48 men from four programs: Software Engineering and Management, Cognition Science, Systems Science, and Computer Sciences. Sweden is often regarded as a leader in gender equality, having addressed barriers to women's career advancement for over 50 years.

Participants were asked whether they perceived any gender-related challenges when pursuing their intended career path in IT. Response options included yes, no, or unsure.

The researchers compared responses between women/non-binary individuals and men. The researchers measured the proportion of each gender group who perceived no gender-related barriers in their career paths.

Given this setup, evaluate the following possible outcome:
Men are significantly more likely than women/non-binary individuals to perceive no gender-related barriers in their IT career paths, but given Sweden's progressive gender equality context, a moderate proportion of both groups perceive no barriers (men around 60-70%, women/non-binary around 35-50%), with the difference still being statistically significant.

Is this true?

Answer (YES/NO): NO